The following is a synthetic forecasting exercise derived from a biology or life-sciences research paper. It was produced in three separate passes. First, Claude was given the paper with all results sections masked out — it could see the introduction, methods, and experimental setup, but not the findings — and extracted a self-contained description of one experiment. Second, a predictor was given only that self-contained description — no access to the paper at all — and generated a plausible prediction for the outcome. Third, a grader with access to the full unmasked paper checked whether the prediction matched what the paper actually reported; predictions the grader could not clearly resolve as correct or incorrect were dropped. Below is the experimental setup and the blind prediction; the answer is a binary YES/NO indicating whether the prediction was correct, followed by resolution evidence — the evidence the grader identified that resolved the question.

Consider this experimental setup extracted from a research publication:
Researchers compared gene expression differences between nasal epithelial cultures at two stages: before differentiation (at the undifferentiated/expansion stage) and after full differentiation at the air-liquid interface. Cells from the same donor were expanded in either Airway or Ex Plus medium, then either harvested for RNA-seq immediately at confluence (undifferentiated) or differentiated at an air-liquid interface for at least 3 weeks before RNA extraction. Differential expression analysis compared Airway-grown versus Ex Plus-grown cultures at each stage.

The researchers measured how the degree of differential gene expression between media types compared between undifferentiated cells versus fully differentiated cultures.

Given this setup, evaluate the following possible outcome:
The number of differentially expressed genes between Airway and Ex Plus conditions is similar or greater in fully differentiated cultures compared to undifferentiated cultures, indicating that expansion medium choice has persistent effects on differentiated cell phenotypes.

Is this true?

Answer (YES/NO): NO